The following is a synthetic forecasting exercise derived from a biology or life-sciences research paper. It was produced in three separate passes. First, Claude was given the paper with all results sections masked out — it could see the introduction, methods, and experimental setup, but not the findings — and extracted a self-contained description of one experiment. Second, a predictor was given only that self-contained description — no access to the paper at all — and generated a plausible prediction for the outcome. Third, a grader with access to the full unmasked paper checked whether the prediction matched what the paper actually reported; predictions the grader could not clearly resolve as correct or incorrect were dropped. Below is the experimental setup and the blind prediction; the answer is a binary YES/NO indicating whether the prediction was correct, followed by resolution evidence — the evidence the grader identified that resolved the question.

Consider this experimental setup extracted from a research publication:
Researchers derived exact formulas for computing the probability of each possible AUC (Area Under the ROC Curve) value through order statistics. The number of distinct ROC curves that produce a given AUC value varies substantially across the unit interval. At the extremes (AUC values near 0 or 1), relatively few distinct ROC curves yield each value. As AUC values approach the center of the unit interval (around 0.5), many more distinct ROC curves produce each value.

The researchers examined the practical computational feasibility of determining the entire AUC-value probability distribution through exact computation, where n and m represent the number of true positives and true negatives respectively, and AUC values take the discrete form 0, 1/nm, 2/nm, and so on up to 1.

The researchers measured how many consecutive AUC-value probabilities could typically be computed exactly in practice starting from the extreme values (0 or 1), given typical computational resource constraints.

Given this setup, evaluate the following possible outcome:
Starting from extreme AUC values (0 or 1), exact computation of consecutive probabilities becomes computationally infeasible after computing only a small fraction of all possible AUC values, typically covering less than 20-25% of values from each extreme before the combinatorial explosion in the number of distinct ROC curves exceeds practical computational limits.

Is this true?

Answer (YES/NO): NO